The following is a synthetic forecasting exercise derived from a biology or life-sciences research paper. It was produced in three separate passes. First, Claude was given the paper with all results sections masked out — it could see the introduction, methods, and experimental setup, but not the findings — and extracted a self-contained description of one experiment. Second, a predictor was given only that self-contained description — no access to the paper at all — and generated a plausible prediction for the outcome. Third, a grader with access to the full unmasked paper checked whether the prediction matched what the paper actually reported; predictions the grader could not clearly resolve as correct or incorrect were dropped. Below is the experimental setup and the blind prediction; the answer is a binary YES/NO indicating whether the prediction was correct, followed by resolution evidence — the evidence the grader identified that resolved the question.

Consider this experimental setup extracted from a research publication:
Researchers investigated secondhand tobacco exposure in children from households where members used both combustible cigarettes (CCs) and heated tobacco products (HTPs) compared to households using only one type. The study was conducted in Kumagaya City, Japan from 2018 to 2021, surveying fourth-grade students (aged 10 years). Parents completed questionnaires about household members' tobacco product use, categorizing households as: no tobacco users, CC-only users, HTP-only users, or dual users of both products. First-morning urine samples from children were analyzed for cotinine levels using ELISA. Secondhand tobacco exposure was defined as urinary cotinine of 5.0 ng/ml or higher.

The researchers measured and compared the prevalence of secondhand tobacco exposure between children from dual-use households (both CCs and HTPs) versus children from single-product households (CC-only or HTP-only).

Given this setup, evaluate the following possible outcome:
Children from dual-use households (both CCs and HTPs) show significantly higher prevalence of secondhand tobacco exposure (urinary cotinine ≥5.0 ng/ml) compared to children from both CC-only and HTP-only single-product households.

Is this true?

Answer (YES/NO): NO